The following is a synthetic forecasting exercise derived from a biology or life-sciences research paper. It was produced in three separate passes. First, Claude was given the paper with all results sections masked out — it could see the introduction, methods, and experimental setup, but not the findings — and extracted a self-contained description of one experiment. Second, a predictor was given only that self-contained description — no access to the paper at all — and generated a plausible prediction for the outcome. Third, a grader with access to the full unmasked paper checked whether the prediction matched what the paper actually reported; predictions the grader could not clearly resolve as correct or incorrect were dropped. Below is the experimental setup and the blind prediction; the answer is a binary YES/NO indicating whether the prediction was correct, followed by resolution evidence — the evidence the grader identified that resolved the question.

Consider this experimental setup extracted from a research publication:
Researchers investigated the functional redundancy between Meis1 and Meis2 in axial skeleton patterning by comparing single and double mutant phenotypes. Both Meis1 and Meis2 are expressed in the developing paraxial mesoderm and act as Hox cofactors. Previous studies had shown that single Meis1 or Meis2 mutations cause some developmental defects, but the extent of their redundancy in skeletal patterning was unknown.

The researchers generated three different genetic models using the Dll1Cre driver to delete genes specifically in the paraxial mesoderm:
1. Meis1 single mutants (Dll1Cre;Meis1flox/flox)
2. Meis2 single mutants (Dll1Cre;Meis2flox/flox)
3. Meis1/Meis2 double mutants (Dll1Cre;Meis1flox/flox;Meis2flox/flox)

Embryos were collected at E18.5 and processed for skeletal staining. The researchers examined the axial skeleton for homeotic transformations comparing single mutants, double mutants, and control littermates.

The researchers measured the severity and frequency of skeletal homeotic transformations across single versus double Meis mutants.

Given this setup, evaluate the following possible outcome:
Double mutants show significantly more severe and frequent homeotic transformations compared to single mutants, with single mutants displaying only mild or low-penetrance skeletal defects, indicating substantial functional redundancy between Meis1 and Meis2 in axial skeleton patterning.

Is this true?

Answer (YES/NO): NO